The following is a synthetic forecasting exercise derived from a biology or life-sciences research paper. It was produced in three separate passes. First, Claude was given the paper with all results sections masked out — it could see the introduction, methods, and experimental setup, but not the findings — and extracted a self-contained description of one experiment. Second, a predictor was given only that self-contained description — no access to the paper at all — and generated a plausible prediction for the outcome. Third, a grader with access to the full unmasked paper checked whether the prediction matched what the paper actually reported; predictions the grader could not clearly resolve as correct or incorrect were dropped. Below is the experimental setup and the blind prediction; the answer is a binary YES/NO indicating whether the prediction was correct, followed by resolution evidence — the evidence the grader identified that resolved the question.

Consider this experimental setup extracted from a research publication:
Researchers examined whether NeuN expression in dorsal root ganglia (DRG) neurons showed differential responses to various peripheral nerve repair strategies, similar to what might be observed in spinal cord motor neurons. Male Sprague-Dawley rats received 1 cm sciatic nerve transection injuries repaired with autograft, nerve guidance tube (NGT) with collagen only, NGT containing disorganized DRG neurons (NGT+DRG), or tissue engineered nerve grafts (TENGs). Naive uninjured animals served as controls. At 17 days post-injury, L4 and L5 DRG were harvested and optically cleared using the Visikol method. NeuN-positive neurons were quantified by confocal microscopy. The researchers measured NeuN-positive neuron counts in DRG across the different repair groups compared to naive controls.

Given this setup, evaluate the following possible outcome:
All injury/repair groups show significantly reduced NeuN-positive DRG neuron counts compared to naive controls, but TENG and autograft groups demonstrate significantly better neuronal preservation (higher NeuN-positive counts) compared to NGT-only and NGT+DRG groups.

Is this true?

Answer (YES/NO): NO